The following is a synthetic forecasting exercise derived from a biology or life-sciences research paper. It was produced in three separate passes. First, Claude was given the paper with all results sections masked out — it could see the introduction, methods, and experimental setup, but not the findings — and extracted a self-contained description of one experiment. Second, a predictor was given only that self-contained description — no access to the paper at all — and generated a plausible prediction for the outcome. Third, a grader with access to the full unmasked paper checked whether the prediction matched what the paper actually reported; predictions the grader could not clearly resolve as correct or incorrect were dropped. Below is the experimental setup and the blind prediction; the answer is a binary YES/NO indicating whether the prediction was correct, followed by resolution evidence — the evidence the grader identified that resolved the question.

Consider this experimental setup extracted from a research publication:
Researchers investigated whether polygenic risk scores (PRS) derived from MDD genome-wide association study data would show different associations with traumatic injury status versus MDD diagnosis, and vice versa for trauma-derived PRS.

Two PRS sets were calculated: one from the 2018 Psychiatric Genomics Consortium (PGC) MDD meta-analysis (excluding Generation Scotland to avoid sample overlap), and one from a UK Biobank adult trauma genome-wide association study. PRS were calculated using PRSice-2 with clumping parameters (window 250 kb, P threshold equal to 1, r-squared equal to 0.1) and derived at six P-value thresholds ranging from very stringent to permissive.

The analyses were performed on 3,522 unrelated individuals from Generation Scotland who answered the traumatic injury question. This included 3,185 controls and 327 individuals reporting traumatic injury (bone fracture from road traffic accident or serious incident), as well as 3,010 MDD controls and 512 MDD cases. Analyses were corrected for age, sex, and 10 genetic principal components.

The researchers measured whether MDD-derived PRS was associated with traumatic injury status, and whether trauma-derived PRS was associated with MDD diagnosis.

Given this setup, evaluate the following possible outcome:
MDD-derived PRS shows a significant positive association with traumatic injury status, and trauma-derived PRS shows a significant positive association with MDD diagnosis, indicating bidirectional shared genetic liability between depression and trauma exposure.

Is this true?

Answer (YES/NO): YES